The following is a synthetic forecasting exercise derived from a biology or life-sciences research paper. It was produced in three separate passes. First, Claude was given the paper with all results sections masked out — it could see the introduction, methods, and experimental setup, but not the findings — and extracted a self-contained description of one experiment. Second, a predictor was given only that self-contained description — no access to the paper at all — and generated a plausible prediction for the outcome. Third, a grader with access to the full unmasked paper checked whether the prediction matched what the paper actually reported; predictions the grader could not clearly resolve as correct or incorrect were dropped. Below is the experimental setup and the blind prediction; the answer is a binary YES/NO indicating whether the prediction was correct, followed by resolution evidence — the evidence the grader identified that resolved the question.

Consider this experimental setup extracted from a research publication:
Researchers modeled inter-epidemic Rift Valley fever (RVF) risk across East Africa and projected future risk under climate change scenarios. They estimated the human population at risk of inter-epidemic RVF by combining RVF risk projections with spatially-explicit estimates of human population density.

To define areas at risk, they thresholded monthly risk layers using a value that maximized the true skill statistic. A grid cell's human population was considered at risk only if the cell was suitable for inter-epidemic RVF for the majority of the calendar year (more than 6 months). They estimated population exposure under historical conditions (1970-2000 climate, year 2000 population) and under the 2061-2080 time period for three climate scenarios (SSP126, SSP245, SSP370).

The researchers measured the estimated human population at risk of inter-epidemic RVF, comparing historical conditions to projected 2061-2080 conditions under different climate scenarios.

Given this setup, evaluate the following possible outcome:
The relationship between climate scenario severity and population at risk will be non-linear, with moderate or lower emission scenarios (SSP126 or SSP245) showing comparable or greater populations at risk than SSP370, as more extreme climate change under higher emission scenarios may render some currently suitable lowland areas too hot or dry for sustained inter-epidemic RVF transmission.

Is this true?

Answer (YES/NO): NO